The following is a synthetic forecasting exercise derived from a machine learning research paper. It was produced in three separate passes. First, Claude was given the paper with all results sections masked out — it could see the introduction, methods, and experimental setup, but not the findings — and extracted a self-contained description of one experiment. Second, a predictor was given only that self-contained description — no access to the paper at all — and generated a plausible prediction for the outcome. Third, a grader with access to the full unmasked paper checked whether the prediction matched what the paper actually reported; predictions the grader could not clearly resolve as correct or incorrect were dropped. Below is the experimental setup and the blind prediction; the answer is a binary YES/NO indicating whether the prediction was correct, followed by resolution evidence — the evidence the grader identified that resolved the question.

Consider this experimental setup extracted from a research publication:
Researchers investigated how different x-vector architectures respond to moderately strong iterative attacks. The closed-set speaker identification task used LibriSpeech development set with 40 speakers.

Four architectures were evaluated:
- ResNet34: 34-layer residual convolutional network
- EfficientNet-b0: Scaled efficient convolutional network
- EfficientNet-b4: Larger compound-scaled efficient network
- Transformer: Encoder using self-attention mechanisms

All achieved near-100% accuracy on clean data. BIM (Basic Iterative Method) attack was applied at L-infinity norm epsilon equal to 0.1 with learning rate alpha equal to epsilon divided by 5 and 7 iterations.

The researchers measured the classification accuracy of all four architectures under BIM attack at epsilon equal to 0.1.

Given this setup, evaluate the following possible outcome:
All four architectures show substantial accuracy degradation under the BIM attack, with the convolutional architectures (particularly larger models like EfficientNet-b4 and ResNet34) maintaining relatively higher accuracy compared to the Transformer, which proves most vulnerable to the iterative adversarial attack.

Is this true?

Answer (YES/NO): NO